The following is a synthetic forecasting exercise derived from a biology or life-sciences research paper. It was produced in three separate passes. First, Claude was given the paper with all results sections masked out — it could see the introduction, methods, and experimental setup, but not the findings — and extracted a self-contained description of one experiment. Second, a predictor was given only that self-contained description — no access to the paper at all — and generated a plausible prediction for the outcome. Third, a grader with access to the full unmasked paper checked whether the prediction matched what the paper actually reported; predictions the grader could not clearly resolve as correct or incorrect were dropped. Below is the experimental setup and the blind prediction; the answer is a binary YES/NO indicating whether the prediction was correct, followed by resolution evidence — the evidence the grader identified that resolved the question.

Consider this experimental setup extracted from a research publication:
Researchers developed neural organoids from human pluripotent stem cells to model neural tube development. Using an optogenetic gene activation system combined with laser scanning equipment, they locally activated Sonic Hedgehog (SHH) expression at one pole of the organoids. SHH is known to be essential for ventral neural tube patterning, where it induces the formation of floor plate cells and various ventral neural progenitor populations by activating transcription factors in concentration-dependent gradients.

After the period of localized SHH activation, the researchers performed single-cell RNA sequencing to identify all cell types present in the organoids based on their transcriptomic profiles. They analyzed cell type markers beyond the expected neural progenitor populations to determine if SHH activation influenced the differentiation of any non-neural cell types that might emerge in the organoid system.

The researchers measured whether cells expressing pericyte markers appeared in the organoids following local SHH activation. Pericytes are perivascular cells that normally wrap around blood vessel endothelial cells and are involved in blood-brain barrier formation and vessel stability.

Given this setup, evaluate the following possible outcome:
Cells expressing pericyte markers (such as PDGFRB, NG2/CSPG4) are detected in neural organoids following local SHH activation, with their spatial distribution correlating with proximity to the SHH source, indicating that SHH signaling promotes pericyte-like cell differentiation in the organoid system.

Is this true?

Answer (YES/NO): NO